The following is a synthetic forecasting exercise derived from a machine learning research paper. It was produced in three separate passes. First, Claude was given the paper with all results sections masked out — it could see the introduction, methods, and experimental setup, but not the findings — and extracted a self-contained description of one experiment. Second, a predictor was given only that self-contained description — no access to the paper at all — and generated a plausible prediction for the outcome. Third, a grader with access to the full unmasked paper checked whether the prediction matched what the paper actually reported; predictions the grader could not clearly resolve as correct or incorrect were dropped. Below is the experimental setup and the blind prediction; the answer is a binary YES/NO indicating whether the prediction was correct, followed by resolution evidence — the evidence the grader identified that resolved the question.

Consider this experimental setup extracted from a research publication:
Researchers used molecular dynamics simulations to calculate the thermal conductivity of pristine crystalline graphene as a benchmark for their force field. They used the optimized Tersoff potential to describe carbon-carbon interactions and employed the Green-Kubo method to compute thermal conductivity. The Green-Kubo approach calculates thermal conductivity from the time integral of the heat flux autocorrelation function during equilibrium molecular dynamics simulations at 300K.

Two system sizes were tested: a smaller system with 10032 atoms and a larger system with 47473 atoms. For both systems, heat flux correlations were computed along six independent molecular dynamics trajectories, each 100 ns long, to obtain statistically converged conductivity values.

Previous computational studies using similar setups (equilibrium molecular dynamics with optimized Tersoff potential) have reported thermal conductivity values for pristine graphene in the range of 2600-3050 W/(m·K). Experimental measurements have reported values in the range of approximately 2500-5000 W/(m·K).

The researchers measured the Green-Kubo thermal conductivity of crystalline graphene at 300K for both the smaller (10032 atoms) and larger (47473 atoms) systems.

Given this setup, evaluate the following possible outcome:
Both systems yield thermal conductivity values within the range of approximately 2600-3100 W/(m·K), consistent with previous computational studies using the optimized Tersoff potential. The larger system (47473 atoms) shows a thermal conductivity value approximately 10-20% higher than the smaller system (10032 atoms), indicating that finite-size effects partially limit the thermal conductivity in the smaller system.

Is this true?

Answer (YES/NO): NO